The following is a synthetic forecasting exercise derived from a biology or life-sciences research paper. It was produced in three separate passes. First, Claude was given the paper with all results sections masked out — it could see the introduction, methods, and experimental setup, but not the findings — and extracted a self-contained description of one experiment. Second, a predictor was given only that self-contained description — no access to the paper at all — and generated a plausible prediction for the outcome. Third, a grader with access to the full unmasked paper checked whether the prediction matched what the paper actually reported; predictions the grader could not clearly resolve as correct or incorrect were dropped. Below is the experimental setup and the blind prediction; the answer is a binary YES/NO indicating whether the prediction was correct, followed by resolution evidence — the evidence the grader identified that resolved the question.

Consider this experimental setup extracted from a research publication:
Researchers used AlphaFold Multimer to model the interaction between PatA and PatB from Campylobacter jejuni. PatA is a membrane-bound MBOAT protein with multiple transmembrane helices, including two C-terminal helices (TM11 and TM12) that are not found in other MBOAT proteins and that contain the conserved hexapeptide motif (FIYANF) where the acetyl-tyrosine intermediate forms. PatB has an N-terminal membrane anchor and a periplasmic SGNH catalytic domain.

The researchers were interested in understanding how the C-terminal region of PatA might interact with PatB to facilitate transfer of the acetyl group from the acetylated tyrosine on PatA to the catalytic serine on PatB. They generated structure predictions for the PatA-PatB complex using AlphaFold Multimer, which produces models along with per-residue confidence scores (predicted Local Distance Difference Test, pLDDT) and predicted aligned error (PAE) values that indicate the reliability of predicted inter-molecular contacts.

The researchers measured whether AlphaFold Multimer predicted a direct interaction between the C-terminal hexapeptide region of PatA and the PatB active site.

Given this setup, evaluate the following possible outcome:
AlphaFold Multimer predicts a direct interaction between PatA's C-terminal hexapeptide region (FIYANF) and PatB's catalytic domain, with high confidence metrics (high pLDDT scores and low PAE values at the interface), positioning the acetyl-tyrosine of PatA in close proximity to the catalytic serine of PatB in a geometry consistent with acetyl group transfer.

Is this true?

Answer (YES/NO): NO